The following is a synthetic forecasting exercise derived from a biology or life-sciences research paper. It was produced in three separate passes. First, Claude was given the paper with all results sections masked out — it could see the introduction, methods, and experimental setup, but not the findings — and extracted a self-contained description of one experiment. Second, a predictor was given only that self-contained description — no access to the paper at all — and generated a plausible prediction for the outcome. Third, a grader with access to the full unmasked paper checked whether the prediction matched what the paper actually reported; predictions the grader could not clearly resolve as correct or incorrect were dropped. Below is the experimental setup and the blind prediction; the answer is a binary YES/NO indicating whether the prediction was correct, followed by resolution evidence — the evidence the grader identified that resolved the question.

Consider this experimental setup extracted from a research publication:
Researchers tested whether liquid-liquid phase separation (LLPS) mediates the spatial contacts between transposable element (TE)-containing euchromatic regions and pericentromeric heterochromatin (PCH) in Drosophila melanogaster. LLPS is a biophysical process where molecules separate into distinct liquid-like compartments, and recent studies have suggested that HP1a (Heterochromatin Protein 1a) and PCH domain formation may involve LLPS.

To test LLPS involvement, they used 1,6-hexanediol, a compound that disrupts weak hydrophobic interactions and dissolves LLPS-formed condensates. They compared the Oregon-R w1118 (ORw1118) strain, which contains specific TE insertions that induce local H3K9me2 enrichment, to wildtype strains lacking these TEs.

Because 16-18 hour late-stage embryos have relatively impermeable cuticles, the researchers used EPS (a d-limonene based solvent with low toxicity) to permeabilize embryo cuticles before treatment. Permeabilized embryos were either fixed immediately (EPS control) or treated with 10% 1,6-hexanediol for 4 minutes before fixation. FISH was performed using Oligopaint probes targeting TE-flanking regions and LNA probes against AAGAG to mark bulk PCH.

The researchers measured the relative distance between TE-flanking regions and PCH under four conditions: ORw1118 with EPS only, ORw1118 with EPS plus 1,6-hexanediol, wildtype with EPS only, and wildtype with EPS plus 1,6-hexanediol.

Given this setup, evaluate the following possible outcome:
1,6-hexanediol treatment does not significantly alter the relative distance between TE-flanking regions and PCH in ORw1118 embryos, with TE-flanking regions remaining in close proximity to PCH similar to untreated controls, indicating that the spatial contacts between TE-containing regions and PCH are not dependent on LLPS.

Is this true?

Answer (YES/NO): NO